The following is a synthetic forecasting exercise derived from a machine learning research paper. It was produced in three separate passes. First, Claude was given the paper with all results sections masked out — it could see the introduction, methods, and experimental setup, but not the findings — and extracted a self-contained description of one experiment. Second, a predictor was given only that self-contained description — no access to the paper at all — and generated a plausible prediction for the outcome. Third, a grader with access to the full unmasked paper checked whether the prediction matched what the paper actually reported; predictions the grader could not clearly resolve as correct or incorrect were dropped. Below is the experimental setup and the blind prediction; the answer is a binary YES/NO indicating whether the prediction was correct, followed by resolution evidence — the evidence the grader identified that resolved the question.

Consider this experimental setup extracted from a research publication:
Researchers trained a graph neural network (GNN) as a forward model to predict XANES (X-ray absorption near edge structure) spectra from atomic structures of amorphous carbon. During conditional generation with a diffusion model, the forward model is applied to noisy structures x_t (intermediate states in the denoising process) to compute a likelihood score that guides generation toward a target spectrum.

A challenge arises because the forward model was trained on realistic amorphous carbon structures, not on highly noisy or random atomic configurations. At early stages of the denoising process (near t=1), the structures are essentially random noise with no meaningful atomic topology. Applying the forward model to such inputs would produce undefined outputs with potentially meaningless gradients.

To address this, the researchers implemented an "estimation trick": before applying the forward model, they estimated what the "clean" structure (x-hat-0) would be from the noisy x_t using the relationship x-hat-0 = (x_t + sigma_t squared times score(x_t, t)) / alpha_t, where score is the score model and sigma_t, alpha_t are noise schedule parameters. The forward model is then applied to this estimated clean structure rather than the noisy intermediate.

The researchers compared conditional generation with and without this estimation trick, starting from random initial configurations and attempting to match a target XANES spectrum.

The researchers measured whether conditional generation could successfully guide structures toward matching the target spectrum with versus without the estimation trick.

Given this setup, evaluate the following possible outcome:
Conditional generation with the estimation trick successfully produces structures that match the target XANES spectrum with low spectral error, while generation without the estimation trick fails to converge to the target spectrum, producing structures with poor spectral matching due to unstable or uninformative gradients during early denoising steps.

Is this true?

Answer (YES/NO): YES